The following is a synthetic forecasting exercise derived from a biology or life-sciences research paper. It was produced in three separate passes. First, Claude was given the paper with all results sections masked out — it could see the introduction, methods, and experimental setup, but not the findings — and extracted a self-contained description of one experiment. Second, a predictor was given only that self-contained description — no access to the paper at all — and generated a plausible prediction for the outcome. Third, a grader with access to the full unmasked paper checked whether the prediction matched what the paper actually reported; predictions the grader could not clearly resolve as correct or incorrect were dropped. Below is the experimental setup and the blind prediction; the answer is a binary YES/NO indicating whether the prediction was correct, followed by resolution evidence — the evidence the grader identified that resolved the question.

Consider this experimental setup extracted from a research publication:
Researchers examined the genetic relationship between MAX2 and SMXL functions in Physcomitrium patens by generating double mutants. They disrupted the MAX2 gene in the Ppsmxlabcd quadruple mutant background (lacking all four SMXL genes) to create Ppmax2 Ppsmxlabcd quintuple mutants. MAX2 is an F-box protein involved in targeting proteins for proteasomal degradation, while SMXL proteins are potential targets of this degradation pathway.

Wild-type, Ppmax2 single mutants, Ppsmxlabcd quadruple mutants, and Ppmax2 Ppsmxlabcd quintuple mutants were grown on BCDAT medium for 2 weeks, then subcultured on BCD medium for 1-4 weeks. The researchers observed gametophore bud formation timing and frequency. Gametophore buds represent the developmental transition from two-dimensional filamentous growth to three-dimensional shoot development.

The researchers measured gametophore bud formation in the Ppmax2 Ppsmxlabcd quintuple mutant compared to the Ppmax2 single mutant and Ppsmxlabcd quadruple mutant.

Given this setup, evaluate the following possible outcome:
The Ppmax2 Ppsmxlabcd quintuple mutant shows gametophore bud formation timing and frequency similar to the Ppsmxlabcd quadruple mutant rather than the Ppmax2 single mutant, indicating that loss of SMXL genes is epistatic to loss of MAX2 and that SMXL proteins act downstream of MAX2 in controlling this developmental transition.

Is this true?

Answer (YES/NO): YES